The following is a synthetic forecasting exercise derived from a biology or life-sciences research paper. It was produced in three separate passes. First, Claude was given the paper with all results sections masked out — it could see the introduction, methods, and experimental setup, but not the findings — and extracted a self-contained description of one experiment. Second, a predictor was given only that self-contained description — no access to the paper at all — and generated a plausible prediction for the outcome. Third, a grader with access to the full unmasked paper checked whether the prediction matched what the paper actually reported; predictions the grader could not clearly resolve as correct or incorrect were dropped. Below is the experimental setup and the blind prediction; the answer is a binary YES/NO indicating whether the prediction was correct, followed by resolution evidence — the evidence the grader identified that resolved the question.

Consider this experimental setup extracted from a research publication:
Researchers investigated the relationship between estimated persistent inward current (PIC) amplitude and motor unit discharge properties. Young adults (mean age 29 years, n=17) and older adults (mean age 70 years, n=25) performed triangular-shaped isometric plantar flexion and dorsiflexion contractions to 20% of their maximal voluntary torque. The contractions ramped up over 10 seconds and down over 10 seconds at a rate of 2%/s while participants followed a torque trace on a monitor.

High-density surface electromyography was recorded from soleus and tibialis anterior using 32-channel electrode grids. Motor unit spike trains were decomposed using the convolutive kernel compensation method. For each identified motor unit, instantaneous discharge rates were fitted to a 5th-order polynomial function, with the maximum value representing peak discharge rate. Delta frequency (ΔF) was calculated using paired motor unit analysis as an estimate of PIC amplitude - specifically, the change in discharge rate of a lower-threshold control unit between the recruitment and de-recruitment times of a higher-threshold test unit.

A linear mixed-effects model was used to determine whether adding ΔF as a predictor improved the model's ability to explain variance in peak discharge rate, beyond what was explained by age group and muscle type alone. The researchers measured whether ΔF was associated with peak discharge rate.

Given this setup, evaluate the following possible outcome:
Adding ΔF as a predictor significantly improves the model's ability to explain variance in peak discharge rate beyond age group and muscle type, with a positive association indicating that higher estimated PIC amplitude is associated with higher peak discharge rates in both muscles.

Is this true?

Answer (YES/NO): YES